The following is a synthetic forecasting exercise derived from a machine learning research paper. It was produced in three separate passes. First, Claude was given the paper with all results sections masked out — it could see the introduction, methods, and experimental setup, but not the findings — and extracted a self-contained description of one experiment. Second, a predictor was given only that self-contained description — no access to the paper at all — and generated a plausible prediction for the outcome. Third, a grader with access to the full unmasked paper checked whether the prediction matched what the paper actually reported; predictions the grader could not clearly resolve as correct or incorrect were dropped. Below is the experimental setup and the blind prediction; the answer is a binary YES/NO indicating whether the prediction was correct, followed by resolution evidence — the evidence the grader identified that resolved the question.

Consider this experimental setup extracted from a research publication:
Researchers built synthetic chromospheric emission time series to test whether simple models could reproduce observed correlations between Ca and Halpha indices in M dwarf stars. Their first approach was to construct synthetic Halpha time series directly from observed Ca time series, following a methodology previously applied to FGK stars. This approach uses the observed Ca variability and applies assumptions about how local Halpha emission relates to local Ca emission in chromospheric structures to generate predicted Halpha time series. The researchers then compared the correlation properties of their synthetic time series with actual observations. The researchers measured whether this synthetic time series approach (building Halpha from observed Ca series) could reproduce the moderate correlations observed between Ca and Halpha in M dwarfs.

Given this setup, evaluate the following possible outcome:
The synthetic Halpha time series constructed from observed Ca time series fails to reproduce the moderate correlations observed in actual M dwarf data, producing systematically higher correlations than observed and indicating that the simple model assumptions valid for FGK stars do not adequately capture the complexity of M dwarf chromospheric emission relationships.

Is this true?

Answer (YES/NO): YES